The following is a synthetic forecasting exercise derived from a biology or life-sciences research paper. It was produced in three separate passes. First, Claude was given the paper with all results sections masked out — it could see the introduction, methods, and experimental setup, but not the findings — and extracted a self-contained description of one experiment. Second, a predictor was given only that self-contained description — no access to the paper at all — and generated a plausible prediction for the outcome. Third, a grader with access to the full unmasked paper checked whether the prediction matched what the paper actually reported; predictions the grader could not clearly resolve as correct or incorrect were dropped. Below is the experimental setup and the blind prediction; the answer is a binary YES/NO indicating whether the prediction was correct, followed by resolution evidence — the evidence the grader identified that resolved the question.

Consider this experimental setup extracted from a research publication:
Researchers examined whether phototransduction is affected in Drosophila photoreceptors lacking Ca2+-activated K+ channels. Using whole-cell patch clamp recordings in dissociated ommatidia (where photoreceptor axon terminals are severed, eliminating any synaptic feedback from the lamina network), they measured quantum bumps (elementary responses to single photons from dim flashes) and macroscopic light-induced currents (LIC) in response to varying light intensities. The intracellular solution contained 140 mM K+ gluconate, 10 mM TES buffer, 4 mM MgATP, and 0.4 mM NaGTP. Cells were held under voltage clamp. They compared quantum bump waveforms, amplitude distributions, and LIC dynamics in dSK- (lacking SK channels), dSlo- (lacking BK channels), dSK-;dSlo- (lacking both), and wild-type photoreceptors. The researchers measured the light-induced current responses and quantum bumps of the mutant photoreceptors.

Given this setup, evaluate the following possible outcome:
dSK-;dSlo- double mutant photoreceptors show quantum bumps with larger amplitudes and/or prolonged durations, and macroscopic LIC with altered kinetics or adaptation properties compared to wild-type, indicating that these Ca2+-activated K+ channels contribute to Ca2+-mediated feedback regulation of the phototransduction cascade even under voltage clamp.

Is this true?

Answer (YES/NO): NO